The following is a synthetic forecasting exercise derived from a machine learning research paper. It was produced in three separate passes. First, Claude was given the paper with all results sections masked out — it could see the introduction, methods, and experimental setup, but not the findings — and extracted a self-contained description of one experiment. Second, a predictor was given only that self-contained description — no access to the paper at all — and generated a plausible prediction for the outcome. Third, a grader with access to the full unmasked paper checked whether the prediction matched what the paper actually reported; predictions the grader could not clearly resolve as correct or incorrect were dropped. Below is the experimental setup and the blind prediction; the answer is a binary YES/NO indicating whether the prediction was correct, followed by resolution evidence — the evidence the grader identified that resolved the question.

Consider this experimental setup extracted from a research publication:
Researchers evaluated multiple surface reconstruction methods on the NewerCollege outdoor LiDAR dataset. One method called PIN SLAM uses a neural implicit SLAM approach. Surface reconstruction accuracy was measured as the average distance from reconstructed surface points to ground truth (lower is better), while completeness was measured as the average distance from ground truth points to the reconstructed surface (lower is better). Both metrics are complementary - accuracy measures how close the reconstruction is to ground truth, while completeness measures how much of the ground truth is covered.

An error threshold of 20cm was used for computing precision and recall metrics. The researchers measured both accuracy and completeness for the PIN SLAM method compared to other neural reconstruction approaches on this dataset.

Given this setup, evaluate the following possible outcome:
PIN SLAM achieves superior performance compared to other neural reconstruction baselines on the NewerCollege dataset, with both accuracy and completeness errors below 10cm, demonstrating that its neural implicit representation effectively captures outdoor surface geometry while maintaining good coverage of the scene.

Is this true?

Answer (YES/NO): NO